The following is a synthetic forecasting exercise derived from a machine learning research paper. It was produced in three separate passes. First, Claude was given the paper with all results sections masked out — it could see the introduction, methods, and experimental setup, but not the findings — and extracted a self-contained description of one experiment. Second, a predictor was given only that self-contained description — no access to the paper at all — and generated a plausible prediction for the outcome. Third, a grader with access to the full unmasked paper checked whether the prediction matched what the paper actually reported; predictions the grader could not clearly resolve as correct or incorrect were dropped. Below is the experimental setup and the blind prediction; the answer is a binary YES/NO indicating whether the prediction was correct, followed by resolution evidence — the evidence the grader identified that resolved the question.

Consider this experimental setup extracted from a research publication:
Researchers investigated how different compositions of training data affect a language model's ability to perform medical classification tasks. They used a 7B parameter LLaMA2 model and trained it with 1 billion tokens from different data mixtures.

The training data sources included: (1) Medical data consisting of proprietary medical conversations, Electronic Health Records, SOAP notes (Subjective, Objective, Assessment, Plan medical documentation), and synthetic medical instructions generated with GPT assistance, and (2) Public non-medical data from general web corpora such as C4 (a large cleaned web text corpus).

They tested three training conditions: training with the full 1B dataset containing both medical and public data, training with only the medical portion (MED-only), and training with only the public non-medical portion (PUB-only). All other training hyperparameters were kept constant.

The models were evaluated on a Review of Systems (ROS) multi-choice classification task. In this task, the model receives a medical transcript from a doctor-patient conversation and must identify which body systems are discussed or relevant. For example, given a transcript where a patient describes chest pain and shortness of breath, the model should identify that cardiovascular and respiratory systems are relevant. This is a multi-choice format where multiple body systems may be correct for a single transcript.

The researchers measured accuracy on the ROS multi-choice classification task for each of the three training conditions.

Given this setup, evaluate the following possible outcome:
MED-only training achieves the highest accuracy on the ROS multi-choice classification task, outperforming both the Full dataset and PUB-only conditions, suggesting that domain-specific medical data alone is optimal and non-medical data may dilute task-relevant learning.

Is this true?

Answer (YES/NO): NO